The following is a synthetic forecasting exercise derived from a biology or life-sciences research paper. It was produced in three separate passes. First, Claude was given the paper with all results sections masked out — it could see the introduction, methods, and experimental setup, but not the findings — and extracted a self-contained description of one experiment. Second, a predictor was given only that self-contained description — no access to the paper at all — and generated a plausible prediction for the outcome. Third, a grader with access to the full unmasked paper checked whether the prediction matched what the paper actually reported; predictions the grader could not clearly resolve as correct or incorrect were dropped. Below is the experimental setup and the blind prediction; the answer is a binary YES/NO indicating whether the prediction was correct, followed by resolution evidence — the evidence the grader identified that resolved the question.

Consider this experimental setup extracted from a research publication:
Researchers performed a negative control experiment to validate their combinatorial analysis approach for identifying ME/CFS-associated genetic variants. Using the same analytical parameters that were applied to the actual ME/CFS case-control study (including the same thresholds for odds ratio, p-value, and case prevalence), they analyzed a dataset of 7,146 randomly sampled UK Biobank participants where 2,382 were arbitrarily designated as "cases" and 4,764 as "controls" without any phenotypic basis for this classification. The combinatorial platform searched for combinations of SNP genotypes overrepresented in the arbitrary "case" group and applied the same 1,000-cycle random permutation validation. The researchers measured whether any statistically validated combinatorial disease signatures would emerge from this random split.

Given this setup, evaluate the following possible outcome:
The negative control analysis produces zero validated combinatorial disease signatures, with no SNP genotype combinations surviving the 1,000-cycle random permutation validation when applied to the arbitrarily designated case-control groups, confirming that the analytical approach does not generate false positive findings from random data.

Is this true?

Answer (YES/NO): YES